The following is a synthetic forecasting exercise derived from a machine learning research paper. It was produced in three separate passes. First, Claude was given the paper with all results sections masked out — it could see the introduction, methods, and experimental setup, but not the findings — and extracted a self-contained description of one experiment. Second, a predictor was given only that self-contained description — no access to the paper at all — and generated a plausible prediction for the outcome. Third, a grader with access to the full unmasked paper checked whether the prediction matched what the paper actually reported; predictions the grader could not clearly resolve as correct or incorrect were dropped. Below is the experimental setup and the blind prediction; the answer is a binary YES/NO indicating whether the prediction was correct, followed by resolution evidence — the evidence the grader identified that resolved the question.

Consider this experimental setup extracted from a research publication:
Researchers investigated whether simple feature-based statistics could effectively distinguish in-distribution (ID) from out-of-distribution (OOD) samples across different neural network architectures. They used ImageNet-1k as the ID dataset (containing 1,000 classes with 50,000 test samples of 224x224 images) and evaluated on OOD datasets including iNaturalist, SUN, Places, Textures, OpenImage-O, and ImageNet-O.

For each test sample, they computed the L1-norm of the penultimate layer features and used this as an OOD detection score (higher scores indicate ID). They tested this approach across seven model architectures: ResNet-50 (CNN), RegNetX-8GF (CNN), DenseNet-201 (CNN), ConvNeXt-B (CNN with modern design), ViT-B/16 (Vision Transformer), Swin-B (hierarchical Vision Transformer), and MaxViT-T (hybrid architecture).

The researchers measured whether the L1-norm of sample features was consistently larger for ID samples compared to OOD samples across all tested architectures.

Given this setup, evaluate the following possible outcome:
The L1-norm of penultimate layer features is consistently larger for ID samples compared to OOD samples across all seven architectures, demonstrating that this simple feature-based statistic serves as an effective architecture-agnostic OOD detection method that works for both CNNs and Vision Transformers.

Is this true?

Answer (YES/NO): NO